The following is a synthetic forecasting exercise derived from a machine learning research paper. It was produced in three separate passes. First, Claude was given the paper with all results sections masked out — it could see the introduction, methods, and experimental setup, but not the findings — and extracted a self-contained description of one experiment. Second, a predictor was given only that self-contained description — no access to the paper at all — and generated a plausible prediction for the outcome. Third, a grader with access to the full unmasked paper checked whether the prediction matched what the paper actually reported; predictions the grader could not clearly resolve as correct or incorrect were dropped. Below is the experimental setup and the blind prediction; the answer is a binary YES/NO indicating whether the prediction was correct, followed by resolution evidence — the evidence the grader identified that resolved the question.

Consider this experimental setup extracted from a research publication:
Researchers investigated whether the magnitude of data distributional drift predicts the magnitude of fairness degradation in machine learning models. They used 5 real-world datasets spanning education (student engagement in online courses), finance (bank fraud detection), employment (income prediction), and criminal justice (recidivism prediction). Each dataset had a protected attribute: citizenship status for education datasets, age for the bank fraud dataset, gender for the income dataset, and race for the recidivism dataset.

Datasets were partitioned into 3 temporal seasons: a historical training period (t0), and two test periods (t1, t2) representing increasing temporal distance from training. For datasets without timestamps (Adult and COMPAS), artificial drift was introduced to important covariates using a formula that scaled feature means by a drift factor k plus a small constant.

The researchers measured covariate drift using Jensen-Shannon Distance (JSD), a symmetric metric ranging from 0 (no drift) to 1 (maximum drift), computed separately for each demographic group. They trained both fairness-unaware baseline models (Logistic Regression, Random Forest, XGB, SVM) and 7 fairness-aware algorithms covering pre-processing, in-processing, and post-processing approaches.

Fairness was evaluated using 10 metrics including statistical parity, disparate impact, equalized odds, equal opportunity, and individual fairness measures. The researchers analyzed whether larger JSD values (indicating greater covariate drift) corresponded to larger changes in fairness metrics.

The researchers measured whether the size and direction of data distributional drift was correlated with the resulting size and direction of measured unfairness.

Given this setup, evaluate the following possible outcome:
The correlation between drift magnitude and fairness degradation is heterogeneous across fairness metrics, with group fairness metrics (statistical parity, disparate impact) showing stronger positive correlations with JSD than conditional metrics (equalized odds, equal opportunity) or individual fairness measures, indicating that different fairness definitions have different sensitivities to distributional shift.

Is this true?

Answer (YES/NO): NO